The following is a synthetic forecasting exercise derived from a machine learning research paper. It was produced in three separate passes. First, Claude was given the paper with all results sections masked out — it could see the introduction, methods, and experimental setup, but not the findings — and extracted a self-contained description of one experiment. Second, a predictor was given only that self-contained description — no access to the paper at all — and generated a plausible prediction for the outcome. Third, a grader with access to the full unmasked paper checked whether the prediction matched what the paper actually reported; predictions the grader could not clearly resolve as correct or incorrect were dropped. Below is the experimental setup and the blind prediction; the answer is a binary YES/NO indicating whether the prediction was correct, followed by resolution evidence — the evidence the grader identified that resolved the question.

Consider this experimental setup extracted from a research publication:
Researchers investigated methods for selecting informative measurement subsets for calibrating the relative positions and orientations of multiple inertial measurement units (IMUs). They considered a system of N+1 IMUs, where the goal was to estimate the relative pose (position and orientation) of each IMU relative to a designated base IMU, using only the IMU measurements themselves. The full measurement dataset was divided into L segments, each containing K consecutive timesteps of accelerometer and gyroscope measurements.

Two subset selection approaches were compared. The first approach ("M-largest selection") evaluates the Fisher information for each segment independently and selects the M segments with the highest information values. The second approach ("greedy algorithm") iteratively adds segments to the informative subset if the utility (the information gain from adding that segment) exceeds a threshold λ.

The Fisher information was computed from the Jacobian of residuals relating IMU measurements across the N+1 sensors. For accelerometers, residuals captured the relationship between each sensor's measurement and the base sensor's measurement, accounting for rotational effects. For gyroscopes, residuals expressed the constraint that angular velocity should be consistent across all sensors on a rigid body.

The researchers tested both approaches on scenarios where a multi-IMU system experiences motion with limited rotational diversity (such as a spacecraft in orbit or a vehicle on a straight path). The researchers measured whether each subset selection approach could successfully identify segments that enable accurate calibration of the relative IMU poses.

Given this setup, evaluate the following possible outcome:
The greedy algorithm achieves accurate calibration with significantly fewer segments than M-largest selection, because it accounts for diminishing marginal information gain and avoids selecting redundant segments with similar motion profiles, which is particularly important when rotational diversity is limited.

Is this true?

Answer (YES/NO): NO